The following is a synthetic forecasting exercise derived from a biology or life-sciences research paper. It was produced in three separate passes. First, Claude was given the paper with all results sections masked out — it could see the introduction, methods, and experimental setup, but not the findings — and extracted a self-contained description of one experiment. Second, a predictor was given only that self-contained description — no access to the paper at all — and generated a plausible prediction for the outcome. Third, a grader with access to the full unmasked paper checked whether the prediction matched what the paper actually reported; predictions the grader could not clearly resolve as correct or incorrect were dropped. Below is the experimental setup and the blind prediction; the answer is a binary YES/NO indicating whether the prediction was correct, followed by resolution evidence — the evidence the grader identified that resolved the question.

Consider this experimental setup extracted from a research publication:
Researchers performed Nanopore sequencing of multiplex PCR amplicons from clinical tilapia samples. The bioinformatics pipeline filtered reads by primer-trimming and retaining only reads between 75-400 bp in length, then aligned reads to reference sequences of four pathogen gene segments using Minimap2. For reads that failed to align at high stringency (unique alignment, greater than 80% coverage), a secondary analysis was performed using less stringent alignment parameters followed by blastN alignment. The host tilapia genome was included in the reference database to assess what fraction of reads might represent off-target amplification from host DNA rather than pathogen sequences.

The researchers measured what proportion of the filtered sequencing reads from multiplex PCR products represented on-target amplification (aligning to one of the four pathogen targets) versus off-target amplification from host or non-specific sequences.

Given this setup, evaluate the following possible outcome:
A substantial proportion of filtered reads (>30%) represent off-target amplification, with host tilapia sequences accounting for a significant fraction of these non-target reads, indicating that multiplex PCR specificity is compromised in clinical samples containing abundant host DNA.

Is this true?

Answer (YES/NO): NO